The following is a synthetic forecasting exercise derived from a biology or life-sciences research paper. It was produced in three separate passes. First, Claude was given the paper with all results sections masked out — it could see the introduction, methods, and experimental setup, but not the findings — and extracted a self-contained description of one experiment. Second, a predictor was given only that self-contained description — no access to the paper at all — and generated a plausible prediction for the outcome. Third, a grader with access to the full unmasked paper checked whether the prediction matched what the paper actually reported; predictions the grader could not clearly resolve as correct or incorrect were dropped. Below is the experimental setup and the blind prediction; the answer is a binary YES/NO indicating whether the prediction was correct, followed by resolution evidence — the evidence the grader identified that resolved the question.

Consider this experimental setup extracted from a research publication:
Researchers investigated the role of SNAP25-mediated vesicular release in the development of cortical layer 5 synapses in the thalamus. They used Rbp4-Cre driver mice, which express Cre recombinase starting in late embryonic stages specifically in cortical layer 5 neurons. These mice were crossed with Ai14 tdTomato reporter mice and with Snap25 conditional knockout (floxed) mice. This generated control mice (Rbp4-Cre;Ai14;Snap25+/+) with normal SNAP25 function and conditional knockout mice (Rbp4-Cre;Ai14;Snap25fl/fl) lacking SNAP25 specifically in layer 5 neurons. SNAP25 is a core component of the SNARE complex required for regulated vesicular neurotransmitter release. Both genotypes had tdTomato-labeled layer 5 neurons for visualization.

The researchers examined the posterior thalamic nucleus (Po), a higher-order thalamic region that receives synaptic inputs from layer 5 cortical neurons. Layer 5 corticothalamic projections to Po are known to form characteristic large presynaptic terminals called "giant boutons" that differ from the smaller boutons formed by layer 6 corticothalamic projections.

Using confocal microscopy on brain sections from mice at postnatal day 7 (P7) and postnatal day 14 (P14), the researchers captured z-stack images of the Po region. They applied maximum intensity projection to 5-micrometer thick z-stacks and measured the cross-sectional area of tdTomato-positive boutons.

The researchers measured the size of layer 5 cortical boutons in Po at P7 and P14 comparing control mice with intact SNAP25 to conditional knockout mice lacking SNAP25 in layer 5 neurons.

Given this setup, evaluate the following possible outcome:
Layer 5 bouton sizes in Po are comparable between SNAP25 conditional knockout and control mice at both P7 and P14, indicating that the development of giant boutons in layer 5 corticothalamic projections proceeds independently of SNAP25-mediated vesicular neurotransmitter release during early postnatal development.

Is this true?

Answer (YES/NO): NO